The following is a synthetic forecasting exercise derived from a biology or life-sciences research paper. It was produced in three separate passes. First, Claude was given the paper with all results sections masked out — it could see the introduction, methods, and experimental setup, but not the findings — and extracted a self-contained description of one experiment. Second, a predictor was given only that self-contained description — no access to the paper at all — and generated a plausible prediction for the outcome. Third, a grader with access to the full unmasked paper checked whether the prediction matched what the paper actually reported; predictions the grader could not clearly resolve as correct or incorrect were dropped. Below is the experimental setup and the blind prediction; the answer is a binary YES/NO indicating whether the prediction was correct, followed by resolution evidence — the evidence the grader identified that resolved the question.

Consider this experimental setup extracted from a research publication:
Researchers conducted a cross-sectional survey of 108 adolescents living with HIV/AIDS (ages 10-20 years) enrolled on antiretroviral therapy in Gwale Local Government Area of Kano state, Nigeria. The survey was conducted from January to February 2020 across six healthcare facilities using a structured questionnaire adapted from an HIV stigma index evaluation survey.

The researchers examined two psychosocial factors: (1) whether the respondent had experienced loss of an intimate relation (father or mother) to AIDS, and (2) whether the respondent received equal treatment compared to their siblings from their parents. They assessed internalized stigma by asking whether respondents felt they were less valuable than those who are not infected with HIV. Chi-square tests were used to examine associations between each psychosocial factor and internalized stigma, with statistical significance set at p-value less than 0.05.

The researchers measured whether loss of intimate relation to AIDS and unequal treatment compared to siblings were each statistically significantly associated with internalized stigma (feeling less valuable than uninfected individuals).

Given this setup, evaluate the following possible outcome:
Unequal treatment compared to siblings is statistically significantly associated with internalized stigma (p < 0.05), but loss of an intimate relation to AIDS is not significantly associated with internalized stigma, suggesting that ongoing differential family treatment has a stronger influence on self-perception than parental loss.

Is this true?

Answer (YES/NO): NO